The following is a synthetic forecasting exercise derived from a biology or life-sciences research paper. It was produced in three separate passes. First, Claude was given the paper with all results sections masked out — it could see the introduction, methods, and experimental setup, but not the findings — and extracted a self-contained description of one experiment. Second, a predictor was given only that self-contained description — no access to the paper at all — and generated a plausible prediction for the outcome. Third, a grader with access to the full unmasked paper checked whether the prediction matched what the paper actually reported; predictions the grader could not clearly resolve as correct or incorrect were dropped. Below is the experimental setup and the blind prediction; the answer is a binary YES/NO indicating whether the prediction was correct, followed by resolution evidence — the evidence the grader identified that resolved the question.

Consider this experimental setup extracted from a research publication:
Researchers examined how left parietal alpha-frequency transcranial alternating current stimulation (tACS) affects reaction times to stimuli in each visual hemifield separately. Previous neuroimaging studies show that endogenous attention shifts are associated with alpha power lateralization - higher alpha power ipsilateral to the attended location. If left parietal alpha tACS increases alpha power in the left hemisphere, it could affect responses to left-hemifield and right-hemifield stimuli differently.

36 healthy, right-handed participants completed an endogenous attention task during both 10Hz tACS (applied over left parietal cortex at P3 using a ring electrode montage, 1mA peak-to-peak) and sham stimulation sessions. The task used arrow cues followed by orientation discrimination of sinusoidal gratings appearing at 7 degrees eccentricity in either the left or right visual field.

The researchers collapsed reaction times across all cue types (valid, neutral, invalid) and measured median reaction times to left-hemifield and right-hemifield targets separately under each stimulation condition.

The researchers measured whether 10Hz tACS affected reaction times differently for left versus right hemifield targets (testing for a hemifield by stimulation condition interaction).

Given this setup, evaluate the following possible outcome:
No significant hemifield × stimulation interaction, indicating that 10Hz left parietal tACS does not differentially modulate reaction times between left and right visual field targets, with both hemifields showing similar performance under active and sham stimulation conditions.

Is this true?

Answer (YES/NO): NO